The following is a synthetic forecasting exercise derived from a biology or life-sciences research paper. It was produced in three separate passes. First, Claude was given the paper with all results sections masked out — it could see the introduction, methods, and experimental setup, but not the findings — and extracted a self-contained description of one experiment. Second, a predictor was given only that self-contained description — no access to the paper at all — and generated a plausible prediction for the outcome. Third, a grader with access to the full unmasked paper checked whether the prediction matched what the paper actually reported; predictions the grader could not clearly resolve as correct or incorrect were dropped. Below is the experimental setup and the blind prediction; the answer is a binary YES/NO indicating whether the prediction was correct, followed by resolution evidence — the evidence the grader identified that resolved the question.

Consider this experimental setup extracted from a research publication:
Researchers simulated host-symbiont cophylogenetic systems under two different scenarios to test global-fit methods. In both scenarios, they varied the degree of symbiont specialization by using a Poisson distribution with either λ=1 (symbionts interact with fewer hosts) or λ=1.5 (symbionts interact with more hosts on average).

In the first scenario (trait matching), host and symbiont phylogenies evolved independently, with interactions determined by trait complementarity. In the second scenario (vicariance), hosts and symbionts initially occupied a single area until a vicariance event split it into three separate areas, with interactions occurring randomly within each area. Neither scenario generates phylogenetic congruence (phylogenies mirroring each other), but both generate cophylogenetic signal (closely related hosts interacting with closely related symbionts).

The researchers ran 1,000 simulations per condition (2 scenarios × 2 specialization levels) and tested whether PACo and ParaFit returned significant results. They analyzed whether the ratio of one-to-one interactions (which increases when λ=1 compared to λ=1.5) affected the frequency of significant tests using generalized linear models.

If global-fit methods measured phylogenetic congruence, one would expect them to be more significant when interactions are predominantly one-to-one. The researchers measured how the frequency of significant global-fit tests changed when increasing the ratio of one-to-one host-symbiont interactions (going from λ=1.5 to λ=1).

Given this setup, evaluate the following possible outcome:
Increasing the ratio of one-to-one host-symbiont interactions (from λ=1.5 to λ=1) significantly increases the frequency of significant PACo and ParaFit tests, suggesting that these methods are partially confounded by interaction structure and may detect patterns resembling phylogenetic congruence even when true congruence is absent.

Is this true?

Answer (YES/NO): NO